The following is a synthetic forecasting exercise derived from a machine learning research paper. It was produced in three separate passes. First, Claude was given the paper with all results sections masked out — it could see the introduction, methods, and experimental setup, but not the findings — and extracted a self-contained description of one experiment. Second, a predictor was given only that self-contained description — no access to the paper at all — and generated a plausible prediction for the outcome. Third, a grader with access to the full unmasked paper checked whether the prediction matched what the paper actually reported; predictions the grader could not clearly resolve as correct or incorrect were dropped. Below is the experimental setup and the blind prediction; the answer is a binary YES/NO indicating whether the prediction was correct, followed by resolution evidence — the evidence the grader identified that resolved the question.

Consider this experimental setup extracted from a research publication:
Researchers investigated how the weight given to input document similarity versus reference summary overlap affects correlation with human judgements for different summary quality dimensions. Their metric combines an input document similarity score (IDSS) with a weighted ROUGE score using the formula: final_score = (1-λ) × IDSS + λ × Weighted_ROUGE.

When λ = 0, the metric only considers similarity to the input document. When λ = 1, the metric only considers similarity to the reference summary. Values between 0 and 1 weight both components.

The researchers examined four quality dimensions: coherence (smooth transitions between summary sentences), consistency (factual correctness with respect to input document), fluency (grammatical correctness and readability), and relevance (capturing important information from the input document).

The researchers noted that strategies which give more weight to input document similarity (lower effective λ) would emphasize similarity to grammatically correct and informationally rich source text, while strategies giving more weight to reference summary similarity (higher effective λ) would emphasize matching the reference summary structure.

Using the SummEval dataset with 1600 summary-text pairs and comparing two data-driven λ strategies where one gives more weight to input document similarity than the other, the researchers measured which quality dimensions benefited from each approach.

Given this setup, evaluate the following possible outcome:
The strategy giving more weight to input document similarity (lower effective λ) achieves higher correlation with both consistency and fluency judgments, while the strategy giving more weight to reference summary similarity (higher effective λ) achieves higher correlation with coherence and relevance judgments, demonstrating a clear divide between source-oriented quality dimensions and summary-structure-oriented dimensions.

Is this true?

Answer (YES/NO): YES